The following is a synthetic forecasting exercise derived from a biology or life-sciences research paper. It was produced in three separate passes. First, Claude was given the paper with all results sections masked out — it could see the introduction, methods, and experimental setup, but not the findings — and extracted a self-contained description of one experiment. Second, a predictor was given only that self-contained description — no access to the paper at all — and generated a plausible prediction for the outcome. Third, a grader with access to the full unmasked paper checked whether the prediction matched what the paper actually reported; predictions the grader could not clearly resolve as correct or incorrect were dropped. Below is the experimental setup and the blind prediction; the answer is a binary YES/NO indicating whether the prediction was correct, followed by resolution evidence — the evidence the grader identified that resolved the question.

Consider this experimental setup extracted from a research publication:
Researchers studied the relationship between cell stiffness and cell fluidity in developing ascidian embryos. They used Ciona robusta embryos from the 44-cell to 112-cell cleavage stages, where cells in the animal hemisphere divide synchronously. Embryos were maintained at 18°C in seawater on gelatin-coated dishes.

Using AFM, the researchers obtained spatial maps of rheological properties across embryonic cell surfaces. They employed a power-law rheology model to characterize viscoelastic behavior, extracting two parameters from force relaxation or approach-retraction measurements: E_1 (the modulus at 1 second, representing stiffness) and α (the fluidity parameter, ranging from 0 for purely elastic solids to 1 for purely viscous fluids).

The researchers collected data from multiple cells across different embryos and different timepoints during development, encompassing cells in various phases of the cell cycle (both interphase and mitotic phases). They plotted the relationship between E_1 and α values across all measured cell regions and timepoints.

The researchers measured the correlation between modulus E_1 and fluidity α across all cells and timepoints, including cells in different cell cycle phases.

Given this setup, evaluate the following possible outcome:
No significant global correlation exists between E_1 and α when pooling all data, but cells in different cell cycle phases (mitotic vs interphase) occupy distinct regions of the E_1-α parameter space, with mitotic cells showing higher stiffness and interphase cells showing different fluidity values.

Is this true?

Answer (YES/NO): NO